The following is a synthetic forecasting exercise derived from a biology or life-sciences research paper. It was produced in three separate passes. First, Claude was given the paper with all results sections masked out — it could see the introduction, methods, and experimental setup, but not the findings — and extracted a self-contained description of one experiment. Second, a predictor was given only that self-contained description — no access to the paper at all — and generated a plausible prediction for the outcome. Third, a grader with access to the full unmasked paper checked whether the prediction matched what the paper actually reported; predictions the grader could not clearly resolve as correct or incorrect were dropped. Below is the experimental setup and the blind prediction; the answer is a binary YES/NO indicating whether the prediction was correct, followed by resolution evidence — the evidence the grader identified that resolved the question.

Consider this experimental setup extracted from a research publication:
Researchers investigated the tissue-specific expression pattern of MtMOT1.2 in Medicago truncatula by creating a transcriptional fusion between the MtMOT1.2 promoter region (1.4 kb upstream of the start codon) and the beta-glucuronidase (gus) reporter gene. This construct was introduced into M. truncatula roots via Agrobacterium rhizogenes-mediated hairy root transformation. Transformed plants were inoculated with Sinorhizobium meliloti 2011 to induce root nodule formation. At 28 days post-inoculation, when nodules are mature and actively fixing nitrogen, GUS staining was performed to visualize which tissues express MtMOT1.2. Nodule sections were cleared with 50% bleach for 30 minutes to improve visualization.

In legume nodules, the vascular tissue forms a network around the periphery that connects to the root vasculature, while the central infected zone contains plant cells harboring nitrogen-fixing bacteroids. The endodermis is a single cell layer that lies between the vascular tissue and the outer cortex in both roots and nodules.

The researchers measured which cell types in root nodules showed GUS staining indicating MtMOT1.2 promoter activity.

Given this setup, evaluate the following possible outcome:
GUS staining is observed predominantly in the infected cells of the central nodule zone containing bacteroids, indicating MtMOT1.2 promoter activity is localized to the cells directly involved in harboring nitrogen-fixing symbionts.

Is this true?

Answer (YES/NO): NO